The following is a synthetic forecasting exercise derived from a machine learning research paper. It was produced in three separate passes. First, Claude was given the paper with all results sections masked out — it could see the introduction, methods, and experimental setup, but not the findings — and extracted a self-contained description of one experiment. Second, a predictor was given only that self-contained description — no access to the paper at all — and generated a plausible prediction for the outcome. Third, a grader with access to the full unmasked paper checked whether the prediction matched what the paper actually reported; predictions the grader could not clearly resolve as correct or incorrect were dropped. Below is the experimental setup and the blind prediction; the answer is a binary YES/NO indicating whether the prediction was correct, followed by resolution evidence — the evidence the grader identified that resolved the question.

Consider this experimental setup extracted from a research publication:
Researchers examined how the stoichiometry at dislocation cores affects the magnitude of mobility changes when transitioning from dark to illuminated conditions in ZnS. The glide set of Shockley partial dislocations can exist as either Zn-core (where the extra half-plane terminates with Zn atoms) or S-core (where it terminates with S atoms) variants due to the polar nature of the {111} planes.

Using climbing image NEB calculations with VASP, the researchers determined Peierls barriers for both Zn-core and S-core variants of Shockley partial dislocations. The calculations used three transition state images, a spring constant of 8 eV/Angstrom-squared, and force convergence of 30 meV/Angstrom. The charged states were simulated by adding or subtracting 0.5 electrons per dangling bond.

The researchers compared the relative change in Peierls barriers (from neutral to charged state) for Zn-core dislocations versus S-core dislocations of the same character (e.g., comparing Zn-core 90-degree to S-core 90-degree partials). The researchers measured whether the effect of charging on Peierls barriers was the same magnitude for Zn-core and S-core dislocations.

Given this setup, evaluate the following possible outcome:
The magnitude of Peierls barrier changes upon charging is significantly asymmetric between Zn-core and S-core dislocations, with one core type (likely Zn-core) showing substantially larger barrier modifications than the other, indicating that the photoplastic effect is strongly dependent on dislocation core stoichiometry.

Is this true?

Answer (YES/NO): YES